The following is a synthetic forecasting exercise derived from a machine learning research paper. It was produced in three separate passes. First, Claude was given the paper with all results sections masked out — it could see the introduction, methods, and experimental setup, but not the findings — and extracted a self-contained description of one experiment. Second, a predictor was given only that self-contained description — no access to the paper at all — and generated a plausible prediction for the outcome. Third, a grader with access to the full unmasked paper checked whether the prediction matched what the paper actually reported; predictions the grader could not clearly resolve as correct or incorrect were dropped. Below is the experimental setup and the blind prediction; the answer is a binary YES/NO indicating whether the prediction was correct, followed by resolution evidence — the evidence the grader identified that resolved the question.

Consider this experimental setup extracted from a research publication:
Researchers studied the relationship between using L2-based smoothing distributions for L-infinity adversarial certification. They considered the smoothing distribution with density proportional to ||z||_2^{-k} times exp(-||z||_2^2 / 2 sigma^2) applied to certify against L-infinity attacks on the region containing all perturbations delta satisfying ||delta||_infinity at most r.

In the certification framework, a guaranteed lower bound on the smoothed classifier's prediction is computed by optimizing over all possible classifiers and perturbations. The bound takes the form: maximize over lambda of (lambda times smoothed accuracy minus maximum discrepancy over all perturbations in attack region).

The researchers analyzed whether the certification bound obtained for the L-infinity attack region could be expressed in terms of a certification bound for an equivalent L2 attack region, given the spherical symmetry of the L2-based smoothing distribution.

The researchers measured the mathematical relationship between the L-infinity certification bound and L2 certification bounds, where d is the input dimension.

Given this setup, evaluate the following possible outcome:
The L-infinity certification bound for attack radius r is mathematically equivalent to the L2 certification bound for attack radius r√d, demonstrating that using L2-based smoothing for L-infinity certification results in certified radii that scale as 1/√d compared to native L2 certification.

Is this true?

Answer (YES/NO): YES